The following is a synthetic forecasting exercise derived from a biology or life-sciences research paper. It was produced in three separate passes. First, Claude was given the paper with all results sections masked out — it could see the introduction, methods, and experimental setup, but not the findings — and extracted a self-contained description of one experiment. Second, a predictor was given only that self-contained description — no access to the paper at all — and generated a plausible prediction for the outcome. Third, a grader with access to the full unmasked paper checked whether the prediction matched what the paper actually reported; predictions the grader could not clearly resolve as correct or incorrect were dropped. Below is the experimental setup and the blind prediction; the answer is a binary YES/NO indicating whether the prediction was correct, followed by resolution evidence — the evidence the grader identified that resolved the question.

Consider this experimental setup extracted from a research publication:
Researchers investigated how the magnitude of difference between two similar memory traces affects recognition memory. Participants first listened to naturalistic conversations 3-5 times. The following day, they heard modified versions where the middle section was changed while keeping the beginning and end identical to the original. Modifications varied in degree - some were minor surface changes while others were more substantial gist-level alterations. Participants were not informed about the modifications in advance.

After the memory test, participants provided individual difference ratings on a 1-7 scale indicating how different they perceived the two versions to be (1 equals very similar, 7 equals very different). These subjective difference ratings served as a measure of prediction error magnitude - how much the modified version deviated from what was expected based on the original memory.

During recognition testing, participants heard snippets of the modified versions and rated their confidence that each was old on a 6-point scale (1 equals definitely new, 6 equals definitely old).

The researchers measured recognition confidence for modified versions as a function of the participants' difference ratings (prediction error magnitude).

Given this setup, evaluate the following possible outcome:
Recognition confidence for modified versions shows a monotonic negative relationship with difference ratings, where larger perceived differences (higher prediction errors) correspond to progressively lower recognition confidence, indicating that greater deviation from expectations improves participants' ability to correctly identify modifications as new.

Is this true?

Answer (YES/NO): NO